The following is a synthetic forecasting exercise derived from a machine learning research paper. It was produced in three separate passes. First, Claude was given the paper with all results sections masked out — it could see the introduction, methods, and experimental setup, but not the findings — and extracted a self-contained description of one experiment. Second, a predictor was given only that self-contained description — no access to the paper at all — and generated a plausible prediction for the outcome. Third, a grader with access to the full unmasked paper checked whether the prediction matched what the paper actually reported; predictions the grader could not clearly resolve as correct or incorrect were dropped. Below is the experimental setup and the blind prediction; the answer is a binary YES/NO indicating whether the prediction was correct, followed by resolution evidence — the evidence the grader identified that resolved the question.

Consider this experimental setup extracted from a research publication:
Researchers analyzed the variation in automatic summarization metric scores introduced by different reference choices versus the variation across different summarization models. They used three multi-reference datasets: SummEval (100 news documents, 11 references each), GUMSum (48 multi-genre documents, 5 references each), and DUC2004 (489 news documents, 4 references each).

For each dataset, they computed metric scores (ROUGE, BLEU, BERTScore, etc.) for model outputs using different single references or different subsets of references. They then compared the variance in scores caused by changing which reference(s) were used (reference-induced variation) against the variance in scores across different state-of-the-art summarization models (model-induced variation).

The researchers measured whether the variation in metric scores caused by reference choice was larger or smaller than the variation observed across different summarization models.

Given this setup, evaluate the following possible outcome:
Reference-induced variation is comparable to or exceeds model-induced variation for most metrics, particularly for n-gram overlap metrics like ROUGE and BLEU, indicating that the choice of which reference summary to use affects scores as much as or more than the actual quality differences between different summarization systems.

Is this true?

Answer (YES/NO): YES